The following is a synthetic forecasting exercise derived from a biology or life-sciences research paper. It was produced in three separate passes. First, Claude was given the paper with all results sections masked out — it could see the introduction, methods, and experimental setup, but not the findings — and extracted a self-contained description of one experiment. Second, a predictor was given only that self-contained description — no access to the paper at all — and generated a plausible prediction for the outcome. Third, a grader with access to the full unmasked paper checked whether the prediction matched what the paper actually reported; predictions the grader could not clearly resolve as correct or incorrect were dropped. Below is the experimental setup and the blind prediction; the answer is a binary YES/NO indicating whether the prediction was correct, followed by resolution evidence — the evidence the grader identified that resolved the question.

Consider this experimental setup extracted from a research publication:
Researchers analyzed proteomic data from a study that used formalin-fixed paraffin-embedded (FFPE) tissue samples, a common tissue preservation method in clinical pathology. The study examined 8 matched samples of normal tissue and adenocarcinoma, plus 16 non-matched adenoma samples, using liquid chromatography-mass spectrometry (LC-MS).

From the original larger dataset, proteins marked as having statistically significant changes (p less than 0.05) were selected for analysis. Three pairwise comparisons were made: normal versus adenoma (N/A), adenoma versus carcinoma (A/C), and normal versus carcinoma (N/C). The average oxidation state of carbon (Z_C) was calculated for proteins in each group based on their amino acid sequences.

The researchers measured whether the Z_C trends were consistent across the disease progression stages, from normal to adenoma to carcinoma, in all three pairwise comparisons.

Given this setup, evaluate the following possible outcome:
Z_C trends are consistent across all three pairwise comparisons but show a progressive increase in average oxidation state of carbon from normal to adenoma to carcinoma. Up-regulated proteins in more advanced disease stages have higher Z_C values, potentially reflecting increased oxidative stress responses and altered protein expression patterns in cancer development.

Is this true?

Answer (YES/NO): NO